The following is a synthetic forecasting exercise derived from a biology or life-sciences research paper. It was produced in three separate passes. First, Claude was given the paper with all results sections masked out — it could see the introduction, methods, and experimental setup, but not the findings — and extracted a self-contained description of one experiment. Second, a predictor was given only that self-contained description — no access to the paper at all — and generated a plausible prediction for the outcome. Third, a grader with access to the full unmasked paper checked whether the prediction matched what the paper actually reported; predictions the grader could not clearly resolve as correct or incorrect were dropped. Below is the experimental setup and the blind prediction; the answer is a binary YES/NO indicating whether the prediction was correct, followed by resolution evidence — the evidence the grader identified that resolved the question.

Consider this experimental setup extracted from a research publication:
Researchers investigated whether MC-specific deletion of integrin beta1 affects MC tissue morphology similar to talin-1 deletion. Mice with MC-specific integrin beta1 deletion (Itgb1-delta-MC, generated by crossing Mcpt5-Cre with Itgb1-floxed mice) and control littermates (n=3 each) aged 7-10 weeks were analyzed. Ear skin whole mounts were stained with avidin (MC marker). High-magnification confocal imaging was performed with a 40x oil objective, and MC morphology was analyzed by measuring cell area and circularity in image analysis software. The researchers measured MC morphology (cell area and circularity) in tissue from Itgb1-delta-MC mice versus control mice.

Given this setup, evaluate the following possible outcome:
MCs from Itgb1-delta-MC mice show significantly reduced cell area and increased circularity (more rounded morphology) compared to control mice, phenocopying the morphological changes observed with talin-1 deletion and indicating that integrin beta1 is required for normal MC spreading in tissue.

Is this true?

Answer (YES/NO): YES